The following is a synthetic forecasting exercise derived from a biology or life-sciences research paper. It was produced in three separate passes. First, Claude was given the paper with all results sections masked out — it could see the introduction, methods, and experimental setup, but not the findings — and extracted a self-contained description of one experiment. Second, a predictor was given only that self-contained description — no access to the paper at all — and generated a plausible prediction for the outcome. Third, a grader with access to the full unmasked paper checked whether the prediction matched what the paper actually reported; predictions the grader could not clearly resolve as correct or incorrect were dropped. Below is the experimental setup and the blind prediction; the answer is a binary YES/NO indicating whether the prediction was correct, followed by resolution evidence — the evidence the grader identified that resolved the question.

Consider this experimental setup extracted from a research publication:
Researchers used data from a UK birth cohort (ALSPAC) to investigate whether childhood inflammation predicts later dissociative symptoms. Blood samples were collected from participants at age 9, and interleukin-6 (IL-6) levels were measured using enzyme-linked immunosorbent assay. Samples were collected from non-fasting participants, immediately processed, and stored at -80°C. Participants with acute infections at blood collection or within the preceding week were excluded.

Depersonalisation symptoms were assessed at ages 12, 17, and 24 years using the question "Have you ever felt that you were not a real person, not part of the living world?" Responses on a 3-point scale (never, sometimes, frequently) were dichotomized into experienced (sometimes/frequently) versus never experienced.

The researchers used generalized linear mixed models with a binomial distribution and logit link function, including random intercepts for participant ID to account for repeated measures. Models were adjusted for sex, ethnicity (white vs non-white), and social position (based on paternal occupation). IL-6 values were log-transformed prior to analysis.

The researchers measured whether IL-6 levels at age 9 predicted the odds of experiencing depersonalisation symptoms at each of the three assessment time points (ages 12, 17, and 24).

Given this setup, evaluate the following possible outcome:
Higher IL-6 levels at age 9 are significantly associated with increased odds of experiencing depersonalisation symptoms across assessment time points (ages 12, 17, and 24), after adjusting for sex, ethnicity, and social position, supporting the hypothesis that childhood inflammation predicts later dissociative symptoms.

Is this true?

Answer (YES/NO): NO